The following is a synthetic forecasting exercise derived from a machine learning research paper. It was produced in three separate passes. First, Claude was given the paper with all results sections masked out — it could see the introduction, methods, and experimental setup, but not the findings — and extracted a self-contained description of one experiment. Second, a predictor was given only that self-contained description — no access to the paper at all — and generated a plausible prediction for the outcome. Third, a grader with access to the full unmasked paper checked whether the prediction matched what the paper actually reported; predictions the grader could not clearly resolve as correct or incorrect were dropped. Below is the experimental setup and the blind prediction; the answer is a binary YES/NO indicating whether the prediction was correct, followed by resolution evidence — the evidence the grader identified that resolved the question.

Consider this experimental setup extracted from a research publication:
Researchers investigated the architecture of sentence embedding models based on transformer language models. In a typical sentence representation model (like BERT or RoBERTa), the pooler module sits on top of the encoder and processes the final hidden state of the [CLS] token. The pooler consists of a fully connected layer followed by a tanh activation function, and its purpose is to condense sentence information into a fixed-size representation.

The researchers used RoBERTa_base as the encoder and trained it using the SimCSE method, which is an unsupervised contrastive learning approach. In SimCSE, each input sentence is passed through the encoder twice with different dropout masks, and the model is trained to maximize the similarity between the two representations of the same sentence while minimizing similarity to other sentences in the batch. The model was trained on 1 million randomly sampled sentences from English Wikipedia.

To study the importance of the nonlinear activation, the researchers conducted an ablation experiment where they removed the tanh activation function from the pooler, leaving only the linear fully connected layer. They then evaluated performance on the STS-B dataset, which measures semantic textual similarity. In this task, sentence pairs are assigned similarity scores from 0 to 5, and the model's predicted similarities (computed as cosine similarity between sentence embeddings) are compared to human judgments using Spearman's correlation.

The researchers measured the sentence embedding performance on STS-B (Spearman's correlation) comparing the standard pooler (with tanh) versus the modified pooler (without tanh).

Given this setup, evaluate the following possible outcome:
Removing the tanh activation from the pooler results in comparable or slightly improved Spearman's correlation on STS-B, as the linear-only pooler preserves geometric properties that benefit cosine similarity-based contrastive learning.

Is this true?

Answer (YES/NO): YES